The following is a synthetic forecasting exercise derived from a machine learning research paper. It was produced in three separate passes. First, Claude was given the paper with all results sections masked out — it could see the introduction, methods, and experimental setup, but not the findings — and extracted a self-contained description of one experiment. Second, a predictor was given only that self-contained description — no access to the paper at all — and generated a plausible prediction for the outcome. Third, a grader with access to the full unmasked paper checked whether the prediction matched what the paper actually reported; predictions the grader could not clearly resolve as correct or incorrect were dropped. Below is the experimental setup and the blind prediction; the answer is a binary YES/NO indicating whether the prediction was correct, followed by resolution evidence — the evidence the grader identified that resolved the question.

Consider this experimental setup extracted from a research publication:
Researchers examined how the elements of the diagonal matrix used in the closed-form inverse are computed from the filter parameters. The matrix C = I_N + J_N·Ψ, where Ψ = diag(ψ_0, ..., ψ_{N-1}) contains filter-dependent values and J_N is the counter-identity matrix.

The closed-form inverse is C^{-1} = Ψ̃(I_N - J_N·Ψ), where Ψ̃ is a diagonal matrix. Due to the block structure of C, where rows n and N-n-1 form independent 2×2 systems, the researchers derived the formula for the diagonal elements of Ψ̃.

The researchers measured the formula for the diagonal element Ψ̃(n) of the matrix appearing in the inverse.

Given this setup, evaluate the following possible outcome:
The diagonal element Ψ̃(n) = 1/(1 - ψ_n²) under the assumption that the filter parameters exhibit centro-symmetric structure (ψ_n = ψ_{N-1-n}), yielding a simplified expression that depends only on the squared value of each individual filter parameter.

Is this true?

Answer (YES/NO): NO